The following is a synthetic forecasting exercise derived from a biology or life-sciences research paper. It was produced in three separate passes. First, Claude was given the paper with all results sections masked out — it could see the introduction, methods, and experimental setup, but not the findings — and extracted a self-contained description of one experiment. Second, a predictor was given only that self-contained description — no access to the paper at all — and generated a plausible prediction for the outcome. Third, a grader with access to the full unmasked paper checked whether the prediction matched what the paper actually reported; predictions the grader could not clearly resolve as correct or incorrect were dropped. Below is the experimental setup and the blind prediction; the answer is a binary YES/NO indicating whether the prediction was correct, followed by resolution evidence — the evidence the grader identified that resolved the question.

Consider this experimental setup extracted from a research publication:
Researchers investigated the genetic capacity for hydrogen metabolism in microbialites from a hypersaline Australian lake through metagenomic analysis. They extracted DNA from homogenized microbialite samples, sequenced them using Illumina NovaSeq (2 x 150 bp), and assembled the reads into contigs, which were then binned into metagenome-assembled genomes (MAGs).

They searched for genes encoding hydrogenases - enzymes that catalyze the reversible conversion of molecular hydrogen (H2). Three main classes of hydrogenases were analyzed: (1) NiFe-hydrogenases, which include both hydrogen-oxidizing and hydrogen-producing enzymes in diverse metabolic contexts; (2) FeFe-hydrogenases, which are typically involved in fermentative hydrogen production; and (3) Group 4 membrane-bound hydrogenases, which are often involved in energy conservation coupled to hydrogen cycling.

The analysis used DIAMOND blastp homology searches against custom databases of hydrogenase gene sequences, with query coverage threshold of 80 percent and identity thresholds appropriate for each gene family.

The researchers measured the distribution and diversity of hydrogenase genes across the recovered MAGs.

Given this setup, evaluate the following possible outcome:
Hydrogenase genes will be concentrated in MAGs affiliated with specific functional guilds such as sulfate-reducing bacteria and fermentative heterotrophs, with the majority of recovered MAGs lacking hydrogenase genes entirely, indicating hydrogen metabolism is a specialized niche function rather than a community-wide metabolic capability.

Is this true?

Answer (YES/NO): NO